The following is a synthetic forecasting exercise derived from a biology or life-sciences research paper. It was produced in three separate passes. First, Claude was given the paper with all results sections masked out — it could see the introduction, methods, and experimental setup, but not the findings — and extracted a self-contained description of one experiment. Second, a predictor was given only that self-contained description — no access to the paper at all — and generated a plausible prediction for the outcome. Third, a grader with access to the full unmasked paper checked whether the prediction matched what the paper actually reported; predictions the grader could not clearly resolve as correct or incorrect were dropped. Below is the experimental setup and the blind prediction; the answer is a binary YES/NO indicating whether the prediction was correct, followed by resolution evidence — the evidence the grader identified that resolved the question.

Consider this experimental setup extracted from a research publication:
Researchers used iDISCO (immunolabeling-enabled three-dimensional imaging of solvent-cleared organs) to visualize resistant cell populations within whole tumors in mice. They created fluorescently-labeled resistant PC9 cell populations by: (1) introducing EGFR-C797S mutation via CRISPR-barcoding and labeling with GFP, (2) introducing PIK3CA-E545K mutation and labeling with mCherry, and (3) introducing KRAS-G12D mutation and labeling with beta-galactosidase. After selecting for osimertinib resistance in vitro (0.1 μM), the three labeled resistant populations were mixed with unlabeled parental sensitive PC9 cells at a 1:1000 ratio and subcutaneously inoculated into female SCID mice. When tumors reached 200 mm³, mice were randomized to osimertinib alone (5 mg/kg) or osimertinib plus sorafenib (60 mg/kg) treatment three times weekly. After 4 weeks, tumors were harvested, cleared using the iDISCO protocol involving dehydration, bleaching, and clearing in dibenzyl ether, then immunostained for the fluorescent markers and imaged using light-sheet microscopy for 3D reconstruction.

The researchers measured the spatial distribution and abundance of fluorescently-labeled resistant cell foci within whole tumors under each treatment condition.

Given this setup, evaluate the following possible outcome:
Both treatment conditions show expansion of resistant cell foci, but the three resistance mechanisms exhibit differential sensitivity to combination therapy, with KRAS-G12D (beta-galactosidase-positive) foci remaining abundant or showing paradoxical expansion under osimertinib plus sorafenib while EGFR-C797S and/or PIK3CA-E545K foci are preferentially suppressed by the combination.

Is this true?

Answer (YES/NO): NO